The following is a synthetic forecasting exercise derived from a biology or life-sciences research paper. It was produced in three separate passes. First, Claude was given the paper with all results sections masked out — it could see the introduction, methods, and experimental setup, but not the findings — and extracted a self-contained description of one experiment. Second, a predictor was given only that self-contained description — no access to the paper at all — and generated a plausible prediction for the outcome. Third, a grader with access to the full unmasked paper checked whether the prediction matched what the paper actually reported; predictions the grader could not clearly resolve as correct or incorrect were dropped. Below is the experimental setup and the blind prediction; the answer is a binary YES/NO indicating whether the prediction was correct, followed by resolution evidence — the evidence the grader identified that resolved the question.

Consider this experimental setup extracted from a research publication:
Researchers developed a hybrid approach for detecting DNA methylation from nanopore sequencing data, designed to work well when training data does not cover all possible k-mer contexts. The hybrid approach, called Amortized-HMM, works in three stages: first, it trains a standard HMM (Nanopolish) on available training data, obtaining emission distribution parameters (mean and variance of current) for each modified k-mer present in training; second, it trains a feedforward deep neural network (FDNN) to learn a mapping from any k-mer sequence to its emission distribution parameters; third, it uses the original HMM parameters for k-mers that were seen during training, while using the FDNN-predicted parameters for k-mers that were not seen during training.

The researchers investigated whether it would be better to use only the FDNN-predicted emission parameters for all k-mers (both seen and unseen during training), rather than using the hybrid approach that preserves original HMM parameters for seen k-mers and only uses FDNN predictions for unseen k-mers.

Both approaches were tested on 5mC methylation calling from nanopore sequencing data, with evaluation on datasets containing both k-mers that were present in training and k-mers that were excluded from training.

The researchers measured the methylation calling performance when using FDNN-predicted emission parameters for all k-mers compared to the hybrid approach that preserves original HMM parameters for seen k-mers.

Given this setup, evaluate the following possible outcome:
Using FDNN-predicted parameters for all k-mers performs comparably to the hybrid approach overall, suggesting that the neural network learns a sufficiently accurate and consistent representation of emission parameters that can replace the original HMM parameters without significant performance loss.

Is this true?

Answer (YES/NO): NO